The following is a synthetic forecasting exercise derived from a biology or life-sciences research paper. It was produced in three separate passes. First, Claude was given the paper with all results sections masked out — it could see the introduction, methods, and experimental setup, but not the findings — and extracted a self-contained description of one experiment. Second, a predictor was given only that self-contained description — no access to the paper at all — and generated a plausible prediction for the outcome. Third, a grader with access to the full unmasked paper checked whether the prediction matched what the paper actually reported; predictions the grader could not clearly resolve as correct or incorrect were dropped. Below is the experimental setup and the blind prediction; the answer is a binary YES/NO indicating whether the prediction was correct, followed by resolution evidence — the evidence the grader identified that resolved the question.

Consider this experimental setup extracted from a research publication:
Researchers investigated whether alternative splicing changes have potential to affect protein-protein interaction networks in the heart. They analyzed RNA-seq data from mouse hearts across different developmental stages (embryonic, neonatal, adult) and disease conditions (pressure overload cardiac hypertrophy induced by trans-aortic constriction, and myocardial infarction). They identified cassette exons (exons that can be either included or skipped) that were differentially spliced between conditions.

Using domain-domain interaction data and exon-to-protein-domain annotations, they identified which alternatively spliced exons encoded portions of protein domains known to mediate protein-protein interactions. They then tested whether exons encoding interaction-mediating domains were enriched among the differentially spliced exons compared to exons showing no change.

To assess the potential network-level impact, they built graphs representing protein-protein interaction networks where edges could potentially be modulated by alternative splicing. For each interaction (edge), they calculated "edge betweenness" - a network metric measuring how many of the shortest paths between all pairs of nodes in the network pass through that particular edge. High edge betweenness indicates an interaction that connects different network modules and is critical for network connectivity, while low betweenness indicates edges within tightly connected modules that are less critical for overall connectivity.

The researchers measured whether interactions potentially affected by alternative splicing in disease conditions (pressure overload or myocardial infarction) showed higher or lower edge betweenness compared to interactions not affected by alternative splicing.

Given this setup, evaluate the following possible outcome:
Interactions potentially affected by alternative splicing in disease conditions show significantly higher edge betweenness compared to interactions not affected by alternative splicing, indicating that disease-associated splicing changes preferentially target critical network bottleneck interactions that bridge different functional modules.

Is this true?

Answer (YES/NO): YES